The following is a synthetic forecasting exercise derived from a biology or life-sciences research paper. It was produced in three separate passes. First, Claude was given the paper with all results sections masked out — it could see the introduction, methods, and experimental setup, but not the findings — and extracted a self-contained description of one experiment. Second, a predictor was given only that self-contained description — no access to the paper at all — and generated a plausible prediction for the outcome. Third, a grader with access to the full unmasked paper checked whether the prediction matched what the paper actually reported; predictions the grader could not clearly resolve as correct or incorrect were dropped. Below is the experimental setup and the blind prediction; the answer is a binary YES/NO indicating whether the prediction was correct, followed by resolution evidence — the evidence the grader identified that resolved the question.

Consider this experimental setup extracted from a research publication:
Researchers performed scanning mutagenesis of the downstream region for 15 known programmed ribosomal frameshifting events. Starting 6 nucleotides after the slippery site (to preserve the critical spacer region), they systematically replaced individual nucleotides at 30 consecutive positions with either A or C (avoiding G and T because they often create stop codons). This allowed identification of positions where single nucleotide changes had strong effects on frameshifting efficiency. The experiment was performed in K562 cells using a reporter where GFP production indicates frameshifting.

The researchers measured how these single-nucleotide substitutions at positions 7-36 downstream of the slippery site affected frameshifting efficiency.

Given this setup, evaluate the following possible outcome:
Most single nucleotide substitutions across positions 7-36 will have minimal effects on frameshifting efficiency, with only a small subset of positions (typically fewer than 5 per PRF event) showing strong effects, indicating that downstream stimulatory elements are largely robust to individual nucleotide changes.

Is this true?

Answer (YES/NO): NO